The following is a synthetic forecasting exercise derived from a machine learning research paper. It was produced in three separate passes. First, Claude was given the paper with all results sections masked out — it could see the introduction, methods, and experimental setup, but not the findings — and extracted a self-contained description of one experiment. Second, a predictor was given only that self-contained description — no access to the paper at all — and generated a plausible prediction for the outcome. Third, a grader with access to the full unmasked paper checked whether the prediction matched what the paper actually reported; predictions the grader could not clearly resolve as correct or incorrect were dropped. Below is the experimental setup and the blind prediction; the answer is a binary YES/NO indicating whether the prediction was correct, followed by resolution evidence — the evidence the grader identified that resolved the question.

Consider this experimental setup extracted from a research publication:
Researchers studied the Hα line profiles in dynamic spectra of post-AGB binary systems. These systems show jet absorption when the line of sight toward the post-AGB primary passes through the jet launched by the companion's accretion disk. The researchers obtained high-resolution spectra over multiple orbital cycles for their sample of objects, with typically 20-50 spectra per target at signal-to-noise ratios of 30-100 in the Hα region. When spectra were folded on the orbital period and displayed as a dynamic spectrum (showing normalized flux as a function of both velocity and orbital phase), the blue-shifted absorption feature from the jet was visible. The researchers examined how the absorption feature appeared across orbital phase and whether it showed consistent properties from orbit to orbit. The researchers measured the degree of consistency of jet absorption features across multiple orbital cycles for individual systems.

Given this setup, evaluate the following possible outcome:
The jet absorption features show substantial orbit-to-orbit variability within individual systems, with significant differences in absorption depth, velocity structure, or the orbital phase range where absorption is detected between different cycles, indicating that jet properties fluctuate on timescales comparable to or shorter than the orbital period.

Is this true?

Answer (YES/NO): YES